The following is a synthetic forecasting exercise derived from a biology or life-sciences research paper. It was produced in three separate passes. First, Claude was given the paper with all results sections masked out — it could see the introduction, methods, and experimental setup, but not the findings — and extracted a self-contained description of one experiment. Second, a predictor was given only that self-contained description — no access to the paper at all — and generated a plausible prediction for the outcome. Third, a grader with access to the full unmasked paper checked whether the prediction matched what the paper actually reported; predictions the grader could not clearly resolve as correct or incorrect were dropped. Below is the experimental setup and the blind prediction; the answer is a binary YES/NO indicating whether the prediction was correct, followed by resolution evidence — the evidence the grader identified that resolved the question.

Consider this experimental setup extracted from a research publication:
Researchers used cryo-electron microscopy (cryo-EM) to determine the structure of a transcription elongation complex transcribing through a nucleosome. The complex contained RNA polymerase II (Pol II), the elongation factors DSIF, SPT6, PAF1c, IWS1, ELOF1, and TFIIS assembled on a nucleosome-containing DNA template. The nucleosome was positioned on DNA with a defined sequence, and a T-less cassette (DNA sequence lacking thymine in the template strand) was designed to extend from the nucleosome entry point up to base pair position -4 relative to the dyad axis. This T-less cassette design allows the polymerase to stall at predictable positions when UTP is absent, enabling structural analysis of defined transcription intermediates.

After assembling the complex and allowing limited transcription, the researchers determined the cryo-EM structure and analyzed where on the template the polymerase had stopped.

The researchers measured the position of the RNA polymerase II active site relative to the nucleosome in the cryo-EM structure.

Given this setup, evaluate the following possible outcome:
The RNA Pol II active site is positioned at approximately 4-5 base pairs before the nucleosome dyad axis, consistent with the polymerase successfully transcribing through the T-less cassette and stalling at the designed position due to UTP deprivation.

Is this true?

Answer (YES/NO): NO